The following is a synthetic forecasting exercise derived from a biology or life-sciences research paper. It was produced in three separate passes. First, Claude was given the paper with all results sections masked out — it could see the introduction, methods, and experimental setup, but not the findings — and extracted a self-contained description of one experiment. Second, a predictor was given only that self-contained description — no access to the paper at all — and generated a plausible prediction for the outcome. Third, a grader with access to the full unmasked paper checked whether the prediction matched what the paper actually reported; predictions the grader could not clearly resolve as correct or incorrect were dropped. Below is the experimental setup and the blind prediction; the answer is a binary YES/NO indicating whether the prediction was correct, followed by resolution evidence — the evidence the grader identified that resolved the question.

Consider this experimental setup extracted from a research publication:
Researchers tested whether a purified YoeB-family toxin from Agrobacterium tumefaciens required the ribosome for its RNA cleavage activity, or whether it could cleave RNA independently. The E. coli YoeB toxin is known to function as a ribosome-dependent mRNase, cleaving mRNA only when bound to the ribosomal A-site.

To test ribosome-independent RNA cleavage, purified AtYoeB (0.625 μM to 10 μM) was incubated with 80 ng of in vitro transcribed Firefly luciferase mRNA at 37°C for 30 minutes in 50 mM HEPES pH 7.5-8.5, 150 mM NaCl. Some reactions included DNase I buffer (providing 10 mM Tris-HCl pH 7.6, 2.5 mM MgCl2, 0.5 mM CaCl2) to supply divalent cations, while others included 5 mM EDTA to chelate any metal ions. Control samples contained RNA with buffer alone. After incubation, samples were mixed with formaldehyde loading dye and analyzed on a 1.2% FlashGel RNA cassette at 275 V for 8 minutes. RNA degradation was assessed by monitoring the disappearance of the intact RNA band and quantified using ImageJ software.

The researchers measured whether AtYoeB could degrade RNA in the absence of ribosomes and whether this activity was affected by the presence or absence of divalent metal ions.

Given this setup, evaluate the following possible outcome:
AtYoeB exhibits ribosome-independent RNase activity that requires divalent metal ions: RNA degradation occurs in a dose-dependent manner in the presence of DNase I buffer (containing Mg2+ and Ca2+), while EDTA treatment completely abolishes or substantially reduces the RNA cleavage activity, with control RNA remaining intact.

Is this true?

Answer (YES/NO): NO